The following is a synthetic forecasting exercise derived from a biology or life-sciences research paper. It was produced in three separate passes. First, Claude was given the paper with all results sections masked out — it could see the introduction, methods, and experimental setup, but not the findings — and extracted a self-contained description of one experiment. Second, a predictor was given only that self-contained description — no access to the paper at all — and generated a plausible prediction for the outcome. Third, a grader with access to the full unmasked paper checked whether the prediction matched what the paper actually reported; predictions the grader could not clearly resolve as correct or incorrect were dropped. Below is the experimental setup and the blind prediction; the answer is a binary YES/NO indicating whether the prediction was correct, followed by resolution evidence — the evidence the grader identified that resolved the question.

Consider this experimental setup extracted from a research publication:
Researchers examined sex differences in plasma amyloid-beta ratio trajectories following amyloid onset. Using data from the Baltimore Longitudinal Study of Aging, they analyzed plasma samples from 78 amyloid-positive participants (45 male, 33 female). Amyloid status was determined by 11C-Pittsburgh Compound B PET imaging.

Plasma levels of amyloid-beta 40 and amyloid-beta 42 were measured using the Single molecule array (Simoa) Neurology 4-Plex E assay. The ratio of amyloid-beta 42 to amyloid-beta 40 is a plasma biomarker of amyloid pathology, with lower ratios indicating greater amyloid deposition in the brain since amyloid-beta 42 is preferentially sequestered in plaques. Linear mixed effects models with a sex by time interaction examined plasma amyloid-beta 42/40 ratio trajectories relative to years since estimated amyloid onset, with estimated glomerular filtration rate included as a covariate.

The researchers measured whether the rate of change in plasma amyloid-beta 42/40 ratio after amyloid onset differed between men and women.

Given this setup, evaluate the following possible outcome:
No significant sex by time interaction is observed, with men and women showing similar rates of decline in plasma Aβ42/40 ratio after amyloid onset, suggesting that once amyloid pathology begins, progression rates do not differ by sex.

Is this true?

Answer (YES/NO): YES